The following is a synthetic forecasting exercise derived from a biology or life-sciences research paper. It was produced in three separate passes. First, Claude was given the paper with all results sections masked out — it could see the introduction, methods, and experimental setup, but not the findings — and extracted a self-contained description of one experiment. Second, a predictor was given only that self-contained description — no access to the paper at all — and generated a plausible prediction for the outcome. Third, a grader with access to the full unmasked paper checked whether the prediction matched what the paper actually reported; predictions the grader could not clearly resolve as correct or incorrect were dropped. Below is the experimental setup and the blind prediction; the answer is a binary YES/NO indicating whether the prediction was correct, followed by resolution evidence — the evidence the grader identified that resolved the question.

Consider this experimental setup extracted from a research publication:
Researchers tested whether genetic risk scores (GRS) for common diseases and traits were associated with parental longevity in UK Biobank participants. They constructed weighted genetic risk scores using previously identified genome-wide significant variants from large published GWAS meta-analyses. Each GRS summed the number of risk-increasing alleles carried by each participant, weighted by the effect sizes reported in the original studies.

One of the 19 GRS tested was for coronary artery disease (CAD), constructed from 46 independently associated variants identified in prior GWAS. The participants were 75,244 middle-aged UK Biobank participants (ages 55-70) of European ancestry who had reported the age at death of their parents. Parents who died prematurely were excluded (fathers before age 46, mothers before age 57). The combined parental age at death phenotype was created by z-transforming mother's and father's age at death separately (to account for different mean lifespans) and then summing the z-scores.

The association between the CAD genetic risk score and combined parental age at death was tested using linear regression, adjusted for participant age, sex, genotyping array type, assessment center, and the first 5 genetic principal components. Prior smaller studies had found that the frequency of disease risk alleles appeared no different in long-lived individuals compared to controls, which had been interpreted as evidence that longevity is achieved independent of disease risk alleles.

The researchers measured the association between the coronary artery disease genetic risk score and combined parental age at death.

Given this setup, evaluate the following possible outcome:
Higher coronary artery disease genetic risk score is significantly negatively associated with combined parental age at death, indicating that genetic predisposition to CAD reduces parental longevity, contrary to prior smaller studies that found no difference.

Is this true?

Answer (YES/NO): YES